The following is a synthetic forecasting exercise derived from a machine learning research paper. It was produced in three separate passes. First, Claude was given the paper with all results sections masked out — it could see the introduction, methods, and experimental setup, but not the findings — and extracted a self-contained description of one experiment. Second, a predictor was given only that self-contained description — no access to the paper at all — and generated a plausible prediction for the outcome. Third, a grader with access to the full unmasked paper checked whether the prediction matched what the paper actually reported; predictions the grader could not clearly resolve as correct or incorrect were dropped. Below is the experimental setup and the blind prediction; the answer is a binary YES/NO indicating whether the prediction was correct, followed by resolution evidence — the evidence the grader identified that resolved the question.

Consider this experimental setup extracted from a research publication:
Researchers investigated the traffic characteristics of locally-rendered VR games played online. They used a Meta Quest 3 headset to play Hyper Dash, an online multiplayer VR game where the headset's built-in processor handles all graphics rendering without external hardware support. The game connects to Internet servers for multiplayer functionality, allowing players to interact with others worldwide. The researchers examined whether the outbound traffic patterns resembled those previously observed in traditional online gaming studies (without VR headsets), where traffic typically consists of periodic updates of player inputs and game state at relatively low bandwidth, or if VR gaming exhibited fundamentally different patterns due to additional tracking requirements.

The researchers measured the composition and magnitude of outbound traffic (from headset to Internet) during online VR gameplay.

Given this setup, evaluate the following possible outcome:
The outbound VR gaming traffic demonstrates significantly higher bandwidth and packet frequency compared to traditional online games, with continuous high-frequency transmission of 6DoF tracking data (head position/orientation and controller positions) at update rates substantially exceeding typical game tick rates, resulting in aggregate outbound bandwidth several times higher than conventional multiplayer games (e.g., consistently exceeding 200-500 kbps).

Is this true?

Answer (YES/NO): NO